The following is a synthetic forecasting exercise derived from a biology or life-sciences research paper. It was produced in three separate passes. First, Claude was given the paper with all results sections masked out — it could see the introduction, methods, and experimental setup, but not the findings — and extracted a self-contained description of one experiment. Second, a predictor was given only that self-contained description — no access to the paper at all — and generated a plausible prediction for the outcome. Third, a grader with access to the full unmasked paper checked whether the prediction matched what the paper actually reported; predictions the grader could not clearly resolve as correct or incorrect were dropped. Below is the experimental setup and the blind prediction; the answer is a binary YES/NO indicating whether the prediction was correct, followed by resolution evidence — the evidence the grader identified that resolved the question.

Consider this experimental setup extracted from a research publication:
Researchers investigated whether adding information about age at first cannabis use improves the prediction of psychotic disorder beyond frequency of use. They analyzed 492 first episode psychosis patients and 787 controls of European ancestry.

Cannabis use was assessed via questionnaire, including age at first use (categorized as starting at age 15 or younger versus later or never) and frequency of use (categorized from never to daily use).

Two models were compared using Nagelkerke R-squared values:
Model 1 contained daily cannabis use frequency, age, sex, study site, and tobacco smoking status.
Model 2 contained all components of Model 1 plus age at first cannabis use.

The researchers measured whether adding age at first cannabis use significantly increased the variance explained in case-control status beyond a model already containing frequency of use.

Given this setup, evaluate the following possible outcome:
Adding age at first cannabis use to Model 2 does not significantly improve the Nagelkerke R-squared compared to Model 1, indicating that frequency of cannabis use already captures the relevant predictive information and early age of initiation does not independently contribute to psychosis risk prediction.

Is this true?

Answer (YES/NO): YES